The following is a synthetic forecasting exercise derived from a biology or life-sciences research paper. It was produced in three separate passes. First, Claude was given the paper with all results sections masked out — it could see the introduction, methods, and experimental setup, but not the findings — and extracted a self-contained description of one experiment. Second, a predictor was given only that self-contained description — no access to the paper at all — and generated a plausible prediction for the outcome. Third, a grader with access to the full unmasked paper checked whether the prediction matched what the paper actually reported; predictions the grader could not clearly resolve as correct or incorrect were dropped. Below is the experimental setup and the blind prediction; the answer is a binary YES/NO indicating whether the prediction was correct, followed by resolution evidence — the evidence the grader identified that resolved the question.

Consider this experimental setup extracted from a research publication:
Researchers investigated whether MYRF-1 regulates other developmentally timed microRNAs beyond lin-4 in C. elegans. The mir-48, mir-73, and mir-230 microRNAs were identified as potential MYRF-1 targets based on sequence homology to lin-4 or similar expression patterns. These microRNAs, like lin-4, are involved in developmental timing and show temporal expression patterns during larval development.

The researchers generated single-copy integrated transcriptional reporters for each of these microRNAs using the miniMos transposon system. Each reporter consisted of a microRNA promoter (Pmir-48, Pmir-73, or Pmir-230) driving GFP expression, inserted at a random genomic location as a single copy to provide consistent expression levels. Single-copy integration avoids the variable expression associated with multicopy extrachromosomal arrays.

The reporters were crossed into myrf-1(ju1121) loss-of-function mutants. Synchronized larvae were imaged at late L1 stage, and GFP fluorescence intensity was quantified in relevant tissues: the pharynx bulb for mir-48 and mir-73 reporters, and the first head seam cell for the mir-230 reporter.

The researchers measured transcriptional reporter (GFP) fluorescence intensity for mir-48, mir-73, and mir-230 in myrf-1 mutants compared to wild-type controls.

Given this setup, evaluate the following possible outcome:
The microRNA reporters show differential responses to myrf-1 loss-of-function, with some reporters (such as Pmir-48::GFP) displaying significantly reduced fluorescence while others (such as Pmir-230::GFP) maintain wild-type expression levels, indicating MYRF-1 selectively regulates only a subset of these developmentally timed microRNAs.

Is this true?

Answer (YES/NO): NO